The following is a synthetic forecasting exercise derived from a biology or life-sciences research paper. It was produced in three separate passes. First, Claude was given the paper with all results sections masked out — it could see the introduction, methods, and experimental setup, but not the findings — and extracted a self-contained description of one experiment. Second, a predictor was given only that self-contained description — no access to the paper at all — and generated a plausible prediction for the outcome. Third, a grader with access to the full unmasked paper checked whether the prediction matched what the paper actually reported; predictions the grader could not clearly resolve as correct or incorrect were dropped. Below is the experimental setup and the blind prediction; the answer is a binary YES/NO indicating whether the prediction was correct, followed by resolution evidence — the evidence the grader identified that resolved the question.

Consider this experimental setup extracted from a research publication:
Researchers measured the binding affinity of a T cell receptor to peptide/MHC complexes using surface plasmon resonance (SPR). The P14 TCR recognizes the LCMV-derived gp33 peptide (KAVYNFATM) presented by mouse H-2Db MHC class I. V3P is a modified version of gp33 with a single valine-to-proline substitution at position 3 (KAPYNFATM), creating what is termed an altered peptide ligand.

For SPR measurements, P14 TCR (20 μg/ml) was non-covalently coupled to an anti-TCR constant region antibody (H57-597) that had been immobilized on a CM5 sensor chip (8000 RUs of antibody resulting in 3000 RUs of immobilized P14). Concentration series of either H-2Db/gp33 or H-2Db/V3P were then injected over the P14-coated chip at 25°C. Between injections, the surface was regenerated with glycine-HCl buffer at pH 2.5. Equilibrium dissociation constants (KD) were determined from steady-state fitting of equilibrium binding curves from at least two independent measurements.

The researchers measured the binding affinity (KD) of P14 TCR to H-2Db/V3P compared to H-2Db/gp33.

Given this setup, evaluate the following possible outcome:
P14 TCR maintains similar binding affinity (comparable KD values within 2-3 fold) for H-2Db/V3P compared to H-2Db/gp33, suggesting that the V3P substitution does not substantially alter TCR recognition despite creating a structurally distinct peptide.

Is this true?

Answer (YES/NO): NO